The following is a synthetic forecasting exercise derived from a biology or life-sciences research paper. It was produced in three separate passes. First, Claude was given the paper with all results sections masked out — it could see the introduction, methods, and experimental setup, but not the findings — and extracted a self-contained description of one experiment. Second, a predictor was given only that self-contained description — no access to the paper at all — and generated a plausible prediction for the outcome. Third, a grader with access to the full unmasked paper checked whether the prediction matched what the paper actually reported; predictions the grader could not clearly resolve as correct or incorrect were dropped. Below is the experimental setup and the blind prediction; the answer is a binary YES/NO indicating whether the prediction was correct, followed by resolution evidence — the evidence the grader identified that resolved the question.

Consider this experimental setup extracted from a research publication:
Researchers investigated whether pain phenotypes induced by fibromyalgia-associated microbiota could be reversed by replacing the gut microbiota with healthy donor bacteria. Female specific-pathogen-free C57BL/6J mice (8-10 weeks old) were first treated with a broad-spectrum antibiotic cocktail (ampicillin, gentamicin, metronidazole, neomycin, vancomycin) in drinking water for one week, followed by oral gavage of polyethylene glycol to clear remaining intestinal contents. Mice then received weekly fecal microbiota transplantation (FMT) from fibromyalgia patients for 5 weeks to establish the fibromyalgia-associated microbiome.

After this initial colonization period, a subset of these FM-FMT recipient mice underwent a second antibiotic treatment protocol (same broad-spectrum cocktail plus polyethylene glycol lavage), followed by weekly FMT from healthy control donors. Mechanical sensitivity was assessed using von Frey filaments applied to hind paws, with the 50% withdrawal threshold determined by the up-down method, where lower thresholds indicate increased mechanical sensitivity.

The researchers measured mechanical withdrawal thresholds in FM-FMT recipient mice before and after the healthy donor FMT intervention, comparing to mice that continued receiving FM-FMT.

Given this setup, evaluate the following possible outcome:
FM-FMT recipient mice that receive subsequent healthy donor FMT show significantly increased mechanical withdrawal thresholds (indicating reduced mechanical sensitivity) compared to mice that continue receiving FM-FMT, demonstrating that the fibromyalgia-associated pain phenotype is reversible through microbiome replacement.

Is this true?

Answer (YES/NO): YES